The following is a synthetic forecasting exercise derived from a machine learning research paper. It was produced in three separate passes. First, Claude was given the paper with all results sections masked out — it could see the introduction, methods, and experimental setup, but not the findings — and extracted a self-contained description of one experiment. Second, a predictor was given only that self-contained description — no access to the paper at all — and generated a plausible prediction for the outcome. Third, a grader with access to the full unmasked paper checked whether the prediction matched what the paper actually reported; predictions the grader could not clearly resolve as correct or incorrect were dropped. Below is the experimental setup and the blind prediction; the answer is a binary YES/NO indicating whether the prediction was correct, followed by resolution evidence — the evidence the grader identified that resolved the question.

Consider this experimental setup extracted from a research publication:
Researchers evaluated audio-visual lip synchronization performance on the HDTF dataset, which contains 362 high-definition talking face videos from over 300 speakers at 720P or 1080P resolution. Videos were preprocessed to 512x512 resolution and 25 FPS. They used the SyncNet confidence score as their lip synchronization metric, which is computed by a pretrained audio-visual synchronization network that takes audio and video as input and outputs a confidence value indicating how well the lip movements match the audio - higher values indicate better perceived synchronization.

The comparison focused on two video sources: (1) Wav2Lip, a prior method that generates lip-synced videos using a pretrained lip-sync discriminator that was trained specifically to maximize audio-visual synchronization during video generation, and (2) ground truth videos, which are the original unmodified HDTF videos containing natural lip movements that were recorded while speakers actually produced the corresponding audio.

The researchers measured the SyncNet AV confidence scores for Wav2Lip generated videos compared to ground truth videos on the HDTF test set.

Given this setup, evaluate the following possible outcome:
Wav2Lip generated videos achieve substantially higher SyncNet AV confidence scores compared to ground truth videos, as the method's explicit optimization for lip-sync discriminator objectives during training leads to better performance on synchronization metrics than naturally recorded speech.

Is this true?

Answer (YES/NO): YES